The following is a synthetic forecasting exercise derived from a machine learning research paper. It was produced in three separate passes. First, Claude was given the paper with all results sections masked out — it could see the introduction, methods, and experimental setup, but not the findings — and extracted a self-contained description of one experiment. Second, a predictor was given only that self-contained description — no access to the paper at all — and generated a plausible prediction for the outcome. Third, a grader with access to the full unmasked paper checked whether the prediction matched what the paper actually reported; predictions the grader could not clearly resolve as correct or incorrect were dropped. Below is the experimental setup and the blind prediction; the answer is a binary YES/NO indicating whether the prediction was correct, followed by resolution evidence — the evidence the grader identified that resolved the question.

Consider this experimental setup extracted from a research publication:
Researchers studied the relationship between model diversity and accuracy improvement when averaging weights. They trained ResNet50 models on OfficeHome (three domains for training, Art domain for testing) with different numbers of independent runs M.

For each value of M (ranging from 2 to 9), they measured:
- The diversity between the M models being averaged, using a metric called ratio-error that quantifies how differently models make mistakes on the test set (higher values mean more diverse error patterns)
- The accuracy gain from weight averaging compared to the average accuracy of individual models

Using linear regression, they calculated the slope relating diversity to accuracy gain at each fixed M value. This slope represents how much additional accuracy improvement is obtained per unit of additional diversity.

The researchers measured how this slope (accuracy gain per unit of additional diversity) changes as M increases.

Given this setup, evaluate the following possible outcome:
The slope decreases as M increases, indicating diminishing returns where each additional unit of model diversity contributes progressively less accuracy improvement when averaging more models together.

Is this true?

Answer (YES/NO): NO